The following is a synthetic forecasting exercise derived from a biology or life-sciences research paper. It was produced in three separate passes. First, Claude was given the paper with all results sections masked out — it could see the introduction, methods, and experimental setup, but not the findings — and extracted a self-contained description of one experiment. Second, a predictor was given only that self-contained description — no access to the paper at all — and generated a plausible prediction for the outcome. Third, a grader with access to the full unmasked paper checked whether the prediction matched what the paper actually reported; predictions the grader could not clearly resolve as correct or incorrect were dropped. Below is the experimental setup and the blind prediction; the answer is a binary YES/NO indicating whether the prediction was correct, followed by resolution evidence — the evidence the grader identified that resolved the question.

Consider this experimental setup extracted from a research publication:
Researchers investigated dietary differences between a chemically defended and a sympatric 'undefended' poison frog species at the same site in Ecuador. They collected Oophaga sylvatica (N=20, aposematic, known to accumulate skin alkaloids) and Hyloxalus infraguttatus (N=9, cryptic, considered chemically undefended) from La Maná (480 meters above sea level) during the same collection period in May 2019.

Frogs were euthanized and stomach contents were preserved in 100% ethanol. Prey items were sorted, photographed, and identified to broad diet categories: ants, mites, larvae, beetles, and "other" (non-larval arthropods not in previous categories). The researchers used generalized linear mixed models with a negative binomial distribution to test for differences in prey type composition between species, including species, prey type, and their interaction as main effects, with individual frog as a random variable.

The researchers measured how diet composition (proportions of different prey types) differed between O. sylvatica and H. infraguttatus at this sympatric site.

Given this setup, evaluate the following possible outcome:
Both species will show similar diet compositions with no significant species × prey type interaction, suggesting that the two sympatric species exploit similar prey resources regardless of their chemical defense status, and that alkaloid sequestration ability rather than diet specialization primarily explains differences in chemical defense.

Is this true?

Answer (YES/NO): NO